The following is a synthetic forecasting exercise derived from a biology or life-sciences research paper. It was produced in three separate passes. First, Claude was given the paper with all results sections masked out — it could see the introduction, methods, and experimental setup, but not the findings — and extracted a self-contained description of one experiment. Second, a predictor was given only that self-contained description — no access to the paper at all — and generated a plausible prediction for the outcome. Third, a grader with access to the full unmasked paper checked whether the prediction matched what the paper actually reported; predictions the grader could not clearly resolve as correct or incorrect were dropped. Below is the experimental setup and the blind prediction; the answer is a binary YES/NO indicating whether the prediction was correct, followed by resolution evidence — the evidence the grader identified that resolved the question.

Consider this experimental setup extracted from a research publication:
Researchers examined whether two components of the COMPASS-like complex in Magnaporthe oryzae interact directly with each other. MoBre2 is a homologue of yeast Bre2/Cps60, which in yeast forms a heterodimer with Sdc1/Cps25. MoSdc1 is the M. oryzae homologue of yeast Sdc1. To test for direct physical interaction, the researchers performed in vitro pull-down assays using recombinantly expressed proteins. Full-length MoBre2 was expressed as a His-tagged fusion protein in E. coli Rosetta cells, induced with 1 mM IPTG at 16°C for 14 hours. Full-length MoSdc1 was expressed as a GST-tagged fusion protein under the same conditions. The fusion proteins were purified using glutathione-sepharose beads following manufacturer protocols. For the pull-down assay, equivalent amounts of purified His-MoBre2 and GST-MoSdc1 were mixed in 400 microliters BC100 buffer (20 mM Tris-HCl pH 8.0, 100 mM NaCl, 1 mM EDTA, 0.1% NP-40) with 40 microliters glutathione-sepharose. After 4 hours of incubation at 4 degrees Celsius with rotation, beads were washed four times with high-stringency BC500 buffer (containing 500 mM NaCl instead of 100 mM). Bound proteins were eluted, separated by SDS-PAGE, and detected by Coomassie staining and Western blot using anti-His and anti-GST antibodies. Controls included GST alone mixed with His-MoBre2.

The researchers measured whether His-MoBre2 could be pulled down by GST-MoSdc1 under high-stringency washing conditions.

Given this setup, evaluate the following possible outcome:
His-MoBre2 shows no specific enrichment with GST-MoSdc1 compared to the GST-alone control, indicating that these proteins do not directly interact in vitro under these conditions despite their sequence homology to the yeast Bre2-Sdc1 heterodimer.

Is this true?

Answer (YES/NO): NO